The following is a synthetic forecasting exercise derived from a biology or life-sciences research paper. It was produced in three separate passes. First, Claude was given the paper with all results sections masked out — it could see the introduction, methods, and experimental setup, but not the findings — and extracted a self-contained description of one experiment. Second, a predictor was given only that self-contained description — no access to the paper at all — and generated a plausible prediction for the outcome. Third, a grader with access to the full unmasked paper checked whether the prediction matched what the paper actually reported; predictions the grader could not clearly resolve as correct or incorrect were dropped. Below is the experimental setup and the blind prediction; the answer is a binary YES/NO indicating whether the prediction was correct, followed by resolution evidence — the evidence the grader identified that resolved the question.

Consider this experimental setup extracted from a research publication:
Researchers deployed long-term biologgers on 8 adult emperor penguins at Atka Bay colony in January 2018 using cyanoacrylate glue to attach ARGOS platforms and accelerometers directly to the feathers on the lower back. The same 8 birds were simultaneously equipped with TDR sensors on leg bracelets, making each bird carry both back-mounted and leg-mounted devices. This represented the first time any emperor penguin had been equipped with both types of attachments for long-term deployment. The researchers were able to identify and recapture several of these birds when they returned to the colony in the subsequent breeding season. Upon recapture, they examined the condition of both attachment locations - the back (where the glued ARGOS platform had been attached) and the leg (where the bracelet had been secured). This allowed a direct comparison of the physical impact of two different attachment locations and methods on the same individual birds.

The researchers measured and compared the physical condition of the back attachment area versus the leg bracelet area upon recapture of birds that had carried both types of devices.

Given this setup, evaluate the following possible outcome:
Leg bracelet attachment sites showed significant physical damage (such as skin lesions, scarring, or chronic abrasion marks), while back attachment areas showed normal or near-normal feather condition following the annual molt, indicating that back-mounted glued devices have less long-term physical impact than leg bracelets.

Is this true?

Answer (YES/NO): NO